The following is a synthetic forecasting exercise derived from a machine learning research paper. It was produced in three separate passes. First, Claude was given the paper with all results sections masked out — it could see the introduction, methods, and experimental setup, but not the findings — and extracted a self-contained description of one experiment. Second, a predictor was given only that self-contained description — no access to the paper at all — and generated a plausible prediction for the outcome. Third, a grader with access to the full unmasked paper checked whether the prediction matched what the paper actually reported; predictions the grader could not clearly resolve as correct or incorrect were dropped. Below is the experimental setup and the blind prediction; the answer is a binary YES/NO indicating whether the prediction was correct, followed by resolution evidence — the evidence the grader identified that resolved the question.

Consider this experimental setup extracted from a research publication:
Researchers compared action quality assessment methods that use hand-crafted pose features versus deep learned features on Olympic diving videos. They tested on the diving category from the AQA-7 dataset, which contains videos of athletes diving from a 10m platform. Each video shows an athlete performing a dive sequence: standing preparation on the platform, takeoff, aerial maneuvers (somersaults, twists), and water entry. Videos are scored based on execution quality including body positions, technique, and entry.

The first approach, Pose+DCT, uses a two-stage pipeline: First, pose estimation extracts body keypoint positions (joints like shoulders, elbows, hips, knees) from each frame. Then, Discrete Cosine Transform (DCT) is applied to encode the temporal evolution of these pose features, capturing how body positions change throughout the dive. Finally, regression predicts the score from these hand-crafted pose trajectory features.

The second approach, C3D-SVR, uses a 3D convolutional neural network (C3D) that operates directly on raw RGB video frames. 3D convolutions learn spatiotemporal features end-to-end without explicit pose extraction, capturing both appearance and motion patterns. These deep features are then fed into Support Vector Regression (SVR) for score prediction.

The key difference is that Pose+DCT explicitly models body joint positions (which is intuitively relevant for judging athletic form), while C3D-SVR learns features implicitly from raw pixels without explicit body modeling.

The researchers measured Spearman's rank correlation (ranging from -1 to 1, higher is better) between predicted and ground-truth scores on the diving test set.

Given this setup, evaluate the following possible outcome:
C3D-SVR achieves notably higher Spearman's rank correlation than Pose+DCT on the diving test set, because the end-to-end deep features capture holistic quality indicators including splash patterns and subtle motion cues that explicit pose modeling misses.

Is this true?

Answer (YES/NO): YES